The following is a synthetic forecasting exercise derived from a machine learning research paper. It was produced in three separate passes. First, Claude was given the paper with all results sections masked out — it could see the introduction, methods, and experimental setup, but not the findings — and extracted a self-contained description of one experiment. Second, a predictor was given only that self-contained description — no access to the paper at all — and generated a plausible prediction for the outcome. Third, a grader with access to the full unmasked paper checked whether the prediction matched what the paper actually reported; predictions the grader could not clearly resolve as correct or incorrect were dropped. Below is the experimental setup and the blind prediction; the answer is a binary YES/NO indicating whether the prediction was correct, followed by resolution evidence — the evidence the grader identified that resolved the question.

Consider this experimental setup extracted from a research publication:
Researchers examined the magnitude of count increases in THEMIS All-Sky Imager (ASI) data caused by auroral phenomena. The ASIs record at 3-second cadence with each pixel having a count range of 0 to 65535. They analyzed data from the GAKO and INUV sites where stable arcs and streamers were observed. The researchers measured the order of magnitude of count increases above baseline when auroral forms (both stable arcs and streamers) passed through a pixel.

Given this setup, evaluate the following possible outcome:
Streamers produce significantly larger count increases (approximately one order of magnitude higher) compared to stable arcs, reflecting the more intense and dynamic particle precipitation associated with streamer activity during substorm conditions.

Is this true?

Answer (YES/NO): NO